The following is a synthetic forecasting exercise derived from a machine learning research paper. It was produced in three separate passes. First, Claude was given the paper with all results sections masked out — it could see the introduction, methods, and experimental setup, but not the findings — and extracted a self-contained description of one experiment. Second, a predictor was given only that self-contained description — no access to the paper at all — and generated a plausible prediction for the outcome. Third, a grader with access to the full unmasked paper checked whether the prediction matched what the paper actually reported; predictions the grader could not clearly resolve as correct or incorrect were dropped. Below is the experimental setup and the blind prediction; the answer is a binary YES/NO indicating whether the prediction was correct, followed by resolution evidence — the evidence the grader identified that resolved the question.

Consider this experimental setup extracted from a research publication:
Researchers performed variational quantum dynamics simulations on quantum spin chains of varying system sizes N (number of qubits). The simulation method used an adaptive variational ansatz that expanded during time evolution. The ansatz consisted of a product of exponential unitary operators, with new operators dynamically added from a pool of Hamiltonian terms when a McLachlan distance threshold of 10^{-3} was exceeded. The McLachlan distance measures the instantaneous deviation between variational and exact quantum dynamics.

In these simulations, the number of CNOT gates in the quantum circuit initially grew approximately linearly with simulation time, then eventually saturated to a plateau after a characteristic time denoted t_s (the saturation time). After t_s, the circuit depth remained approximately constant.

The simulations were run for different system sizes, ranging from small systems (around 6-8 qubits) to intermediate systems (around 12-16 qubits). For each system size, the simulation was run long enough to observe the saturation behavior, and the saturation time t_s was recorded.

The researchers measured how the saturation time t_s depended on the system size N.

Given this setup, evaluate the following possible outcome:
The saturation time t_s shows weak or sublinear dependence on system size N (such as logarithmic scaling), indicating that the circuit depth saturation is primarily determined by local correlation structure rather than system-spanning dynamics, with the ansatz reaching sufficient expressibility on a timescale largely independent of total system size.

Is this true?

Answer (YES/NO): NO